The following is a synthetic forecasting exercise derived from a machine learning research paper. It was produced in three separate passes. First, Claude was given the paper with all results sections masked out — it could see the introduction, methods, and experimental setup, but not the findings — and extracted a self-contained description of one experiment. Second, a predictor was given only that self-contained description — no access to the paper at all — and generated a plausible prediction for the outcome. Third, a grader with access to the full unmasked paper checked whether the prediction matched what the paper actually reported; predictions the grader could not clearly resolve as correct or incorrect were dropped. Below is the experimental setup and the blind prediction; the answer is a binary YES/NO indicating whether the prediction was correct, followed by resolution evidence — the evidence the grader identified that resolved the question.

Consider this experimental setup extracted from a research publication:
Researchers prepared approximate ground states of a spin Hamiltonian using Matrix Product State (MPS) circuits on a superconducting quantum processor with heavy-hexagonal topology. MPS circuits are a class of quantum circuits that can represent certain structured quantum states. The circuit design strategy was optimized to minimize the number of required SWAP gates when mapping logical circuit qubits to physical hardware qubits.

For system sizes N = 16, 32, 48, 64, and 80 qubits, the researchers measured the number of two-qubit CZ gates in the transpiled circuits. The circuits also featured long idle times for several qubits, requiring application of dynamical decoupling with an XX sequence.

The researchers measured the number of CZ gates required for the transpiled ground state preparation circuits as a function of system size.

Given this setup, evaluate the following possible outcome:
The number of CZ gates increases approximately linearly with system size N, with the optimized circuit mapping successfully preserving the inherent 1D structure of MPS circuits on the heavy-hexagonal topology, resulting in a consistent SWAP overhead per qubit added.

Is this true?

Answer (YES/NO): YES